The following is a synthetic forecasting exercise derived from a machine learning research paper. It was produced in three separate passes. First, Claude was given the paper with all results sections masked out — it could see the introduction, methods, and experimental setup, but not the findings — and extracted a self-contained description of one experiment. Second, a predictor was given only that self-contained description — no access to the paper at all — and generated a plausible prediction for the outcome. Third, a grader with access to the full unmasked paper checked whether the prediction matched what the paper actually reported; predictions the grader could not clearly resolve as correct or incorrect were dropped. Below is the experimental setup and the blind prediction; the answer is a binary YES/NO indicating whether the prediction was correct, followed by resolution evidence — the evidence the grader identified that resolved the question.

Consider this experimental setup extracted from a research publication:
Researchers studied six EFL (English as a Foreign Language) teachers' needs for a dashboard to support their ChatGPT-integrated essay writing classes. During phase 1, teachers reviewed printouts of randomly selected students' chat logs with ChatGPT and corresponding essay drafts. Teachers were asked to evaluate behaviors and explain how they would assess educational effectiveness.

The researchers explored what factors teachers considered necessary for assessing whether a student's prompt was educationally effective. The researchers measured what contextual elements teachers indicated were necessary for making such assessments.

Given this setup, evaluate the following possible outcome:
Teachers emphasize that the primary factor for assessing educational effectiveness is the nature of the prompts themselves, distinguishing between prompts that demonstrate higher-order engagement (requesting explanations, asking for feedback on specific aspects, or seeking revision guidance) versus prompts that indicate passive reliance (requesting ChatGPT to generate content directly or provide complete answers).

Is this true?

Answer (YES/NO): NO